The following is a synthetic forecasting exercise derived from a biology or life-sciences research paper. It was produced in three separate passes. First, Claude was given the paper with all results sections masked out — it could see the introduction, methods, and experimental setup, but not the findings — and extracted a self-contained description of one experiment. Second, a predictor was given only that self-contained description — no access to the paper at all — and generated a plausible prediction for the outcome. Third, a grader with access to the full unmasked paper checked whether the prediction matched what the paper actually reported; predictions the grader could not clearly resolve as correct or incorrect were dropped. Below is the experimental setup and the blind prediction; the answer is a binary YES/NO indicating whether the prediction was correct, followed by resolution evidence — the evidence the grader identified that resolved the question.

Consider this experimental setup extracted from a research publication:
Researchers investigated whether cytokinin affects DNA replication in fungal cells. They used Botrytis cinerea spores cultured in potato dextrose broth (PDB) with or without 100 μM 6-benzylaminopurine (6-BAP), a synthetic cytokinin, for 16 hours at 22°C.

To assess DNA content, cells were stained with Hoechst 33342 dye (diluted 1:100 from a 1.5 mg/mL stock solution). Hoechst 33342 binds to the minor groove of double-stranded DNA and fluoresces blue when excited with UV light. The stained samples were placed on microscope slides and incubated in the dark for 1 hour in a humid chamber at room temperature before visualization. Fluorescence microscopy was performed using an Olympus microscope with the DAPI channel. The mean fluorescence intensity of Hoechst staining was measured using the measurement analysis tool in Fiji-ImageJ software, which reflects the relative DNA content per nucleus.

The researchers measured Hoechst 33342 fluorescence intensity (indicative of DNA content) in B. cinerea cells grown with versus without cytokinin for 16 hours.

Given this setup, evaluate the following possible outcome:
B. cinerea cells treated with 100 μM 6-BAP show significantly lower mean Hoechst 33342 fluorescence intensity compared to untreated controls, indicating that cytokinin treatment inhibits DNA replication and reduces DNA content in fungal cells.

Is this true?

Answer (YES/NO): YES